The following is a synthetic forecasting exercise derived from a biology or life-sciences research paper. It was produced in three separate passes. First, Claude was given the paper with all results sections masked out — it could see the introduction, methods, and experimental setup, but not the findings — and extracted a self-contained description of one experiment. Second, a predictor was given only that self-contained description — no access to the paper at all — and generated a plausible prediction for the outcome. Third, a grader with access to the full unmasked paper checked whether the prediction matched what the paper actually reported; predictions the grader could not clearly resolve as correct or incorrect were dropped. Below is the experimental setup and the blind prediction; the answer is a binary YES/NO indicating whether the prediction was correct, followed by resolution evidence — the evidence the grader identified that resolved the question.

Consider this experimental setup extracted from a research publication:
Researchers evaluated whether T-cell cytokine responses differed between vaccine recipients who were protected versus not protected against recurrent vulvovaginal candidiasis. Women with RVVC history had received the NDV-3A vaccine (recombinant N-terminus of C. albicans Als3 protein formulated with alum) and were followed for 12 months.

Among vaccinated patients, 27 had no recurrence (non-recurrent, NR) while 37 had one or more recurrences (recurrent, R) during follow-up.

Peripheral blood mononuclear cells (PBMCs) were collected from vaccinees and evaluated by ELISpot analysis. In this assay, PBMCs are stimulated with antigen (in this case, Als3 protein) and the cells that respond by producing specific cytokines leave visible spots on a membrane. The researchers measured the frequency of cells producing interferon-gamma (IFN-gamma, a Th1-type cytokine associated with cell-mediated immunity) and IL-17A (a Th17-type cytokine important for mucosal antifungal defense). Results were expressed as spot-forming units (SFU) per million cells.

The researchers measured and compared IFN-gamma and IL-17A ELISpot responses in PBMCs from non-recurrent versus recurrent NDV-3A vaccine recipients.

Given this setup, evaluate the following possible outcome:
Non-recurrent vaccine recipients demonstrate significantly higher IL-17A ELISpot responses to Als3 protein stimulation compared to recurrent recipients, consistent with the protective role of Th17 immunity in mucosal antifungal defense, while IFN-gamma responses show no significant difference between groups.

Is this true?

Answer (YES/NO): NO